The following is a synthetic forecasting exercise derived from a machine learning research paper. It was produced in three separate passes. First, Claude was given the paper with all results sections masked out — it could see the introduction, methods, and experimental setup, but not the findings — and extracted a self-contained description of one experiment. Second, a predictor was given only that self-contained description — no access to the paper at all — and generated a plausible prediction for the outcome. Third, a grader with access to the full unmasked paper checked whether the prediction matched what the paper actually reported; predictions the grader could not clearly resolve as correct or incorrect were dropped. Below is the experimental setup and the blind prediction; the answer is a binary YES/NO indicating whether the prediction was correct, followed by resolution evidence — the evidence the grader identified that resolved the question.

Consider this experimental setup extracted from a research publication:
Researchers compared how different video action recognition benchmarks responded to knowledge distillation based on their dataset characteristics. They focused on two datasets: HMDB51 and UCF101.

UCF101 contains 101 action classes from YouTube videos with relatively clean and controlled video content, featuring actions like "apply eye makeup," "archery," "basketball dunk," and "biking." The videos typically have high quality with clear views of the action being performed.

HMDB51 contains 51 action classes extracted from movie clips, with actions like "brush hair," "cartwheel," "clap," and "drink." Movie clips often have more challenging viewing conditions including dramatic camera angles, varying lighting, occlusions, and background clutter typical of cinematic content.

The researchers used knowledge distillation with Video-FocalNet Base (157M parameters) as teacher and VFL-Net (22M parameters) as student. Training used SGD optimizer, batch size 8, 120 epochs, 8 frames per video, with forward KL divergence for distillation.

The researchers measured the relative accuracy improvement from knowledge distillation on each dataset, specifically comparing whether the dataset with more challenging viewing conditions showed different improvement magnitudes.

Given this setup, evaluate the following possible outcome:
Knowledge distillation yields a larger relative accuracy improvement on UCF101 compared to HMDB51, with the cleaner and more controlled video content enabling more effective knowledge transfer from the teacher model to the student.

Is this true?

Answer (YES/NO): NO